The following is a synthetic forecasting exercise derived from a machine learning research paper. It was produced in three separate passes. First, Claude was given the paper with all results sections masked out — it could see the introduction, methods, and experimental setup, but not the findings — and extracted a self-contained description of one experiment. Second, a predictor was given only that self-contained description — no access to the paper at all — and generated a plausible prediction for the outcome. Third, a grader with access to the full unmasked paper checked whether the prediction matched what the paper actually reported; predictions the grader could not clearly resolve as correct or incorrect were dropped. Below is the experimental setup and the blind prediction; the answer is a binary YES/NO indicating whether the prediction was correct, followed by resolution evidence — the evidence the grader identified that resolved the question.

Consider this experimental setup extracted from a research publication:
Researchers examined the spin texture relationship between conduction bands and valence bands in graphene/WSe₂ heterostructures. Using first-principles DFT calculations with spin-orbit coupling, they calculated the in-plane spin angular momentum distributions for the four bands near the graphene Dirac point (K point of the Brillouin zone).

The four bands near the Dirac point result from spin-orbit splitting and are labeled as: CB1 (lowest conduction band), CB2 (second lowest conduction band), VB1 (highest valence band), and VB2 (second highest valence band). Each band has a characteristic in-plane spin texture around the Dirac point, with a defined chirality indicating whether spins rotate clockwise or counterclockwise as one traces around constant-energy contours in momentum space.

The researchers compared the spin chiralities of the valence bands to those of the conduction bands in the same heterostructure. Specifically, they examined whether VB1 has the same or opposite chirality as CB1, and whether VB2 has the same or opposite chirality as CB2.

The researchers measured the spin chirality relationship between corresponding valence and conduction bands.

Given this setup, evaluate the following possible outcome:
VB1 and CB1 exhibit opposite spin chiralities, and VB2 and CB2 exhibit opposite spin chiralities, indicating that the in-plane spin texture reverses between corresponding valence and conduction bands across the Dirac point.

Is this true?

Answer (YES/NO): NO